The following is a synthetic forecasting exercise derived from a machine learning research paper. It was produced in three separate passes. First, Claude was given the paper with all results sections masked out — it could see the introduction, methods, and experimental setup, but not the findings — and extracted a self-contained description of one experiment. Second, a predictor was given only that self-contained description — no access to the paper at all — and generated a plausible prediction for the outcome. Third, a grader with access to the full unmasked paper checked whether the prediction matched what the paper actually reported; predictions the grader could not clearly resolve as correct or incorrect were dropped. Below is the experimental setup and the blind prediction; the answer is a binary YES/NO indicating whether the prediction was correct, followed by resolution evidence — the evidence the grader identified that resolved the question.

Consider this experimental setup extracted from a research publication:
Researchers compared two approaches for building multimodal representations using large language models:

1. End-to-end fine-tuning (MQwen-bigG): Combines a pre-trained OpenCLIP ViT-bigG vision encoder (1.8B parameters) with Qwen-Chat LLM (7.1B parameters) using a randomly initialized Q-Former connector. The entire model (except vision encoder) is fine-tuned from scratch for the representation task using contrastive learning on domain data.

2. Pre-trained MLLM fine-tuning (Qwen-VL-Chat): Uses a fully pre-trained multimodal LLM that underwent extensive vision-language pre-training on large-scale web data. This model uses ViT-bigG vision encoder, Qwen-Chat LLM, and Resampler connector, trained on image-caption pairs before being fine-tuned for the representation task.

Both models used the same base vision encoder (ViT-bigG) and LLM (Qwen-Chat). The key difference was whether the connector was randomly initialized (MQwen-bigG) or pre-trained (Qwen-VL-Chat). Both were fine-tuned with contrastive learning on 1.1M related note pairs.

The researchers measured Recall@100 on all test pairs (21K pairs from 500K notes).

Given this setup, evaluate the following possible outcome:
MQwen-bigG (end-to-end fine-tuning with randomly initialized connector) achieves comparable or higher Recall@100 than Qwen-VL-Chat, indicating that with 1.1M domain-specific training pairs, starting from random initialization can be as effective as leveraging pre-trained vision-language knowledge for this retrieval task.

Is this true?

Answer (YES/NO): NO